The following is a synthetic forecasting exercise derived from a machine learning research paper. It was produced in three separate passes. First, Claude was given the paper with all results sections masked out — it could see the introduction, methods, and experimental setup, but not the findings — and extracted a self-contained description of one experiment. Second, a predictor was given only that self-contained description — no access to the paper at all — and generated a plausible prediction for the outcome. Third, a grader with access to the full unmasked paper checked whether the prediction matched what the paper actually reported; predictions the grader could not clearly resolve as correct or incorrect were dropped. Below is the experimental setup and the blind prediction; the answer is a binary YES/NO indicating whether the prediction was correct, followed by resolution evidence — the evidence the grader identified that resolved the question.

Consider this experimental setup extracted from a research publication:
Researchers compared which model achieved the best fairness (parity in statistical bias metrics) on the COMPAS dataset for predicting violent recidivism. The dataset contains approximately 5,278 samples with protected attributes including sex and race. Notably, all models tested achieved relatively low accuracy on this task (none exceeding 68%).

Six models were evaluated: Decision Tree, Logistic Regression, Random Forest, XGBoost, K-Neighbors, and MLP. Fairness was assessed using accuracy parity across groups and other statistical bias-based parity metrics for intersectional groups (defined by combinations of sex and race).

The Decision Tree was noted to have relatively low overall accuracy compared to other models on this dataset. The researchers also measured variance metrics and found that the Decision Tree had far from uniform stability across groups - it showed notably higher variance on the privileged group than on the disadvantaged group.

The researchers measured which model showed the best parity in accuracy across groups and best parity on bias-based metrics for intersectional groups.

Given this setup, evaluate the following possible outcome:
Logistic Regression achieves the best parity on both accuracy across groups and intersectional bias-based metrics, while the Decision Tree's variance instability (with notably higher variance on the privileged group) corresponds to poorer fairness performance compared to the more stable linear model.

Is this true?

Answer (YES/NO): NO